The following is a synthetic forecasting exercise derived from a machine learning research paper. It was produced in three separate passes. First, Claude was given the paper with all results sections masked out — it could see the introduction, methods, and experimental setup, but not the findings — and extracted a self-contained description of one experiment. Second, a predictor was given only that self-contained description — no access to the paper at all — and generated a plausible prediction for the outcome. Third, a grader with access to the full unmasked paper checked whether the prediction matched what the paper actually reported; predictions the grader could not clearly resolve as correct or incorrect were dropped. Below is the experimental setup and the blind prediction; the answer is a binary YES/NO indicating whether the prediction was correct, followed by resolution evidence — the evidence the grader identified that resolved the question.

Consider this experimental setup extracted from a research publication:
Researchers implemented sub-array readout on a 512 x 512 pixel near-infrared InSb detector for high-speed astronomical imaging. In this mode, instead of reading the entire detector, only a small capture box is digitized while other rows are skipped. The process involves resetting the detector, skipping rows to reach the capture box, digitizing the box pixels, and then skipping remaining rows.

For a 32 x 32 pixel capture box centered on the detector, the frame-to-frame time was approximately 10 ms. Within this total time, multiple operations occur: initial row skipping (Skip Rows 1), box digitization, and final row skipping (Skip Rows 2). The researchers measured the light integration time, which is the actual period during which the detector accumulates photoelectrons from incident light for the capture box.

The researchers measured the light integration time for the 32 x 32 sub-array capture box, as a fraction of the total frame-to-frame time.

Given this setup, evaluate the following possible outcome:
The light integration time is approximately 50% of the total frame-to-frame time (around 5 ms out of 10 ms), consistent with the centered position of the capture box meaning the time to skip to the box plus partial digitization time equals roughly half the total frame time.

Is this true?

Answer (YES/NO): NO